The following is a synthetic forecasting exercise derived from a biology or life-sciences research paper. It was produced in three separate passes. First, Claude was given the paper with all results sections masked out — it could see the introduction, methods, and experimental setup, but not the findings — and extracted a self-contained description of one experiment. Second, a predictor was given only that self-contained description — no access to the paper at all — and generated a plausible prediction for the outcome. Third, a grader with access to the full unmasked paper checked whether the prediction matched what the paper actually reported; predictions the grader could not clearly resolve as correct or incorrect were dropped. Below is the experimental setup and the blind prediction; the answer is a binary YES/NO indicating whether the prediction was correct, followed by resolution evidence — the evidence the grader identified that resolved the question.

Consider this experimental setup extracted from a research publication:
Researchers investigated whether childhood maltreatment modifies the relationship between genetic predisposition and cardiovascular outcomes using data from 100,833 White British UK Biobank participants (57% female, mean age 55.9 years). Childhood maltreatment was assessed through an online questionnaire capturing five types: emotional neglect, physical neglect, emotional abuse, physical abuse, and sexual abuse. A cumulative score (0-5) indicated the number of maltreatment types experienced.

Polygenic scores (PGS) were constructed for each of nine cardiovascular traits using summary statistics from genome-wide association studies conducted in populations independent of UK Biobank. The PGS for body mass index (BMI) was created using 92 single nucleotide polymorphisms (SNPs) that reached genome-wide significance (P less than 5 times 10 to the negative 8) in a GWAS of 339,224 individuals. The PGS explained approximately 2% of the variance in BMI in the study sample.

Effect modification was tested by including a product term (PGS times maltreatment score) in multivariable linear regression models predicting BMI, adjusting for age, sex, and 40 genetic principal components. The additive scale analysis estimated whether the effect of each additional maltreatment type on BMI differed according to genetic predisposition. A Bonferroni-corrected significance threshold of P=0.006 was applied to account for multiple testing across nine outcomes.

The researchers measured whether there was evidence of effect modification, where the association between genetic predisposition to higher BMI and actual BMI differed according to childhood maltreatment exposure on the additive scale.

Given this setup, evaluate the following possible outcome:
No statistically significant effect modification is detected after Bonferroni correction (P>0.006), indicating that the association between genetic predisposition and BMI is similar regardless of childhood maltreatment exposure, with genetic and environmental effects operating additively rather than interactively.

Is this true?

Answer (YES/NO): NO